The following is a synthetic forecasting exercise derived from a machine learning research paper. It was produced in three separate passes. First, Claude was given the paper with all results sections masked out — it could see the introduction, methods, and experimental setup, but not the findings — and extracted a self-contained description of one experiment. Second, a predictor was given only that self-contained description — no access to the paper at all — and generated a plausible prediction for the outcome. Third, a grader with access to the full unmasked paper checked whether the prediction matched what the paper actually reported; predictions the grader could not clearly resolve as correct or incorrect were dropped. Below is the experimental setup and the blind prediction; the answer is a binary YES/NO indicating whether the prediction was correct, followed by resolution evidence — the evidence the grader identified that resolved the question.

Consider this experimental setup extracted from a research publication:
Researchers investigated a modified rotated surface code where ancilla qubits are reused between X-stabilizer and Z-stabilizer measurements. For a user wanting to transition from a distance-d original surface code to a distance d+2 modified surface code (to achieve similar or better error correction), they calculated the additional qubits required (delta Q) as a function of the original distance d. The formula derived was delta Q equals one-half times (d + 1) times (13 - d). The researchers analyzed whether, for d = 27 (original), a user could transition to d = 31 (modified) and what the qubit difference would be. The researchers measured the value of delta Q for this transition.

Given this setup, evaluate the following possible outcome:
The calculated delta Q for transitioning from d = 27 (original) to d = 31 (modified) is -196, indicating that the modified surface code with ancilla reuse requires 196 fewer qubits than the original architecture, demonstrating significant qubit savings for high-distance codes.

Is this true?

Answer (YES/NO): NO